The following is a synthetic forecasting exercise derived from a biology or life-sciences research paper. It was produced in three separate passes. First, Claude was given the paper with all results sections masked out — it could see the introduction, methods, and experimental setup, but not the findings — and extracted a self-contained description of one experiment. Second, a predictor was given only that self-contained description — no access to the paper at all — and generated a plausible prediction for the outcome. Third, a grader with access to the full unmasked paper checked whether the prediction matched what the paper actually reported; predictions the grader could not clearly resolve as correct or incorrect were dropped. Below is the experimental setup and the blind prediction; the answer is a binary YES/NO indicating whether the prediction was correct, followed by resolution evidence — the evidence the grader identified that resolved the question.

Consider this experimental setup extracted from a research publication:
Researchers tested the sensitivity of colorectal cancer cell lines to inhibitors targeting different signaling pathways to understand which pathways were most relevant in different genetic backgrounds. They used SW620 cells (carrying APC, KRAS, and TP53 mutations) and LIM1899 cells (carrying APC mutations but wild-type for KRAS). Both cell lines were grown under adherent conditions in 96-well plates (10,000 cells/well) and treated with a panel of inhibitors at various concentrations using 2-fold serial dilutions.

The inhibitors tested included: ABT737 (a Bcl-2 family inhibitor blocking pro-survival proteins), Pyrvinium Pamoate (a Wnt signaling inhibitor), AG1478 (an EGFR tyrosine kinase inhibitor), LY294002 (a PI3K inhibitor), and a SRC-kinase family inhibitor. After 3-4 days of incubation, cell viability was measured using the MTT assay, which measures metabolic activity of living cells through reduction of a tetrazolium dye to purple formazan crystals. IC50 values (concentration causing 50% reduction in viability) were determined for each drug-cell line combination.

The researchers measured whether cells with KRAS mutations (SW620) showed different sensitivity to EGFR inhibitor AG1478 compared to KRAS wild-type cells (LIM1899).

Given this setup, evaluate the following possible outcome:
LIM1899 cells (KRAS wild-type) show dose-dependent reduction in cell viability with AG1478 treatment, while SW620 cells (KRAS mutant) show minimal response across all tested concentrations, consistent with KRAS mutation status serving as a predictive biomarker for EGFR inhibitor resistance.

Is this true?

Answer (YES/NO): NO